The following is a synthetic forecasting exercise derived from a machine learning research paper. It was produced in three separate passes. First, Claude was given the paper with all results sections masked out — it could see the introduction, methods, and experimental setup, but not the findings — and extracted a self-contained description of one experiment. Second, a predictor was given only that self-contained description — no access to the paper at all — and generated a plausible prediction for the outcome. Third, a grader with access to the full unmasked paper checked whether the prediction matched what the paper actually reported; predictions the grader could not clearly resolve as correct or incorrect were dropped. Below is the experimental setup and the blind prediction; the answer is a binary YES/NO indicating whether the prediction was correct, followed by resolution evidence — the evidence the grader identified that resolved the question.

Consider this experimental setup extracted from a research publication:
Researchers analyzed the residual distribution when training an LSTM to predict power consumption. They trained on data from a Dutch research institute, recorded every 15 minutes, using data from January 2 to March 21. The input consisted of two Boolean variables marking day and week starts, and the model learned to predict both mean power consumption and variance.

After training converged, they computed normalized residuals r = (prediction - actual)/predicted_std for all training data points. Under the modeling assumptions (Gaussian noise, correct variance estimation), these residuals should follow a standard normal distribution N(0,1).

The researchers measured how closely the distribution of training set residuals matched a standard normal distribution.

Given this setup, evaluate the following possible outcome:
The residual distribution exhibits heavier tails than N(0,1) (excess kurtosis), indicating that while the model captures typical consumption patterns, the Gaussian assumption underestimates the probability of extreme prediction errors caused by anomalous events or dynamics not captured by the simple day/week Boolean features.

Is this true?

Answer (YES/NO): NO